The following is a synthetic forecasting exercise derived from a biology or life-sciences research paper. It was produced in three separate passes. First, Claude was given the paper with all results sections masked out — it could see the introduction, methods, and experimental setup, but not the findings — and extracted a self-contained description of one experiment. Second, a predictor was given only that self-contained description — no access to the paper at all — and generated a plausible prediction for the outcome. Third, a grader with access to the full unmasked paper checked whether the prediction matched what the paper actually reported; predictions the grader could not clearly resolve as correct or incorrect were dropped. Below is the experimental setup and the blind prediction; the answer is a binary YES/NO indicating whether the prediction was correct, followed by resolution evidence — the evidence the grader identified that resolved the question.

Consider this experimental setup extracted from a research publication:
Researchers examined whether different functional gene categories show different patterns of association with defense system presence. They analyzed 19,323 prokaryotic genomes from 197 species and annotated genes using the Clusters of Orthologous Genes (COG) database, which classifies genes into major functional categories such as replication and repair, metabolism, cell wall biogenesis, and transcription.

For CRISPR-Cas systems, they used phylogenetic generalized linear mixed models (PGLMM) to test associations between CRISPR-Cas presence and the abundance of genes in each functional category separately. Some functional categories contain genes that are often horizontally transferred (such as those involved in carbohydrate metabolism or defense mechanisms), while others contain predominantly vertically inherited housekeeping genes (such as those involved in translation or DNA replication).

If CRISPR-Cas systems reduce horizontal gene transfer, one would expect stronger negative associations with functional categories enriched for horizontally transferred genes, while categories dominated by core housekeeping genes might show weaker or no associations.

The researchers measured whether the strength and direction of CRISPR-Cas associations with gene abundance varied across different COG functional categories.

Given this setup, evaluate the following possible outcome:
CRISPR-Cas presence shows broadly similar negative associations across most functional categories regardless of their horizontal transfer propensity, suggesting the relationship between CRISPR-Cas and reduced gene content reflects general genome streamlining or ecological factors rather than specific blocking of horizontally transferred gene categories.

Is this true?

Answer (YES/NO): NO